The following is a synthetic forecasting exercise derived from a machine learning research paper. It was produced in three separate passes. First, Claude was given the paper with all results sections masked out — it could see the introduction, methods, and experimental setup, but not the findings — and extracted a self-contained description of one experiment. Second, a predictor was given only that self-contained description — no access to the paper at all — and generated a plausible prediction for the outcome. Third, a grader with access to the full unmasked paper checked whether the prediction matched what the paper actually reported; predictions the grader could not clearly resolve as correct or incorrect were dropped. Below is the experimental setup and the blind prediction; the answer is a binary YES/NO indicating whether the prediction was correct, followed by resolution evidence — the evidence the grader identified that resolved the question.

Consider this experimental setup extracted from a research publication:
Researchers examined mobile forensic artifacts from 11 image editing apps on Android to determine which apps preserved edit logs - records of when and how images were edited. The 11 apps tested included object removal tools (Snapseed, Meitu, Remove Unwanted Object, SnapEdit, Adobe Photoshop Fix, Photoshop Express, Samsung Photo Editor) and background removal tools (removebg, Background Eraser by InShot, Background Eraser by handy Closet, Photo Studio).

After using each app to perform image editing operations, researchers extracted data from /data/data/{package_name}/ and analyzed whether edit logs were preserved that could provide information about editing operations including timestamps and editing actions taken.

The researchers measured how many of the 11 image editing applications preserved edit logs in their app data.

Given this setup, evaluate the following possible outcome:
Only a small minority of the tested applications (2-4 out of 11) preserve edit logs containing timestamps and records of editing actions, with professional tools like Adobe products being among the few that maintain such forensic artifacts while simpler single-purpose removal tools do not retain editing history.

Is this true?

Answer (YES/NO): NO